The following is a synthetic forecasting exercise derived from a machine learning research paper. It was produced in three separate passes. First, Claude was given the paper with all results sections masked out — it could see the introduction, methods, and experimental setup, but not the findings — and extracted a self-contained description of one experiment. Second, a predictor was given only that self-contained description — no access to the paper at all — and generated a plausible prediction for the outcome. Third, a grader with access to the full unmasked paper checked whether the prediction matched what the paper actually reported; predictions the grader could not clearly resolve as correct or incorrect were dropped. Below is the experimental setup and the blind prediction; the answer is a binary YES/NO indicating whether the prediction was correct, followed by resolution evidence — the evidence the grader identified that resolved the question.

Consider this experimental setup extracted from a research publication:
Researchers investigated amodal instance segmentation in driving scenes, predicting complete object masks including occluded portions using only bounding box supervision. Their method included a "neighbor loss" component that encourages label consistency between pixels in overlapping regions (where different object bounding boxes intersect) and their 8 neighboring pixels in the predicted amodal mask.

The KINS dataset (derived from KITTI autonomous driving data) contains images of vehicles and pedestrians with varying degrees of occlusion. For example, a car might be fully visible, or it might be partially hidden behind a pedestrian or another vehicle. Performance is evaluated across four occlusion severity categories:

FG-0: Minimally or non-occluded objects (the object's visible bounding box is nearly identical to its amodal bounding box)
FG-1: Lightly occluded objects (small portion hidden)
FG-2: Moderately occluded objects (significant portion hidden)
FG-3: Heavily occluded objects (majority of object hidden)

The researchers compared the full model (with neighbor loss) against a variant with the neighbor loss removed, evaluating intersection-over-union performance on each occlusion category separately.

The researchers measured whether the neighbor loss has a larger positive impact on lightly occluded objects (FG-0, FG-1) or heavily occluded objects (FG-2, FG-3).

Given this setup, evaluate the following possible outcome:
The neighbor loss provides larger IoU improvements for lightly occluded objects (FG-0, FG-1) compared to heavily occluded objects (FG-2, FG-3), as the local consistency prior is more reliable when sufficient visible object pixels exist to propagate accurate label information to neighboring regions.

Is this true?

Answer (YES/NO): NO